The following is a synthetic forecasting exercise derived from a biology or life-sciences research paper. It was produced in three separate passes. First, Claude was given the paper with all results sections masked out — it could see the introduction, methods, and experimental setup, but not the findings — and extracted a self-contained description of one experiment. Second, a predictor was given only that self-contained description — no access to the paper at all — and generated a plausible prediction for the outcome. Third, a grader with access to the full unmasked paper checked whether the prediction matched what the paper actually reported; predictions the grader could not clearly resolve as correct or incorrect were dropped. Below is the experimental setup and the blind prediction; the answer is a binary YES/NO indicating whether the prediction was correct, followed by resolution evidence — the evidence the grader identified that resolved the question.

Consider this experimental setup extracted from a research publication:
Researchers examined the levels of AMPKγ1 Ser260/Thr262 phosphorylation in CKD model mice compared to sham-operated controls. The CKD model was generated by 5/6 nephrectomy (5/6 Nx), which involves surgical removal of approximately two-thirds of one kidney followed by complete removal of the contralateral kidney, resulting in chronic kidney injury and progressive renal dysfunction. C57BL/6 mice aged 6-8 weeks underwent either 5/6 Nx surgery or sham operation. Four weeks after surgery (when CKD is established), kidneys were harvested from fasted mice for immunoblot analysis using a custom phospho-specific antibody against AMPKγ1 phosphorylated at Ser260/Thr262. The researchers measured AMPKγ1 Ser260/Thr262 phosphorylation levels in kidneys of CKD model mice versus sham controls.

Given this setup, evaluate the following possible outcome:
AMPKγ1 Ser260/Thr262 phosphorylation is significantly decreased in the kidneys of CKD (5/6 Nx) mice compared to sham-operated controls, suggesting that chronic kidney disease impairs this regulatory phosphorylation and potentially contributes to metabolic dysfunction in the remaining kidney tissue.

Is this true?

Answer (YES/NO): YES